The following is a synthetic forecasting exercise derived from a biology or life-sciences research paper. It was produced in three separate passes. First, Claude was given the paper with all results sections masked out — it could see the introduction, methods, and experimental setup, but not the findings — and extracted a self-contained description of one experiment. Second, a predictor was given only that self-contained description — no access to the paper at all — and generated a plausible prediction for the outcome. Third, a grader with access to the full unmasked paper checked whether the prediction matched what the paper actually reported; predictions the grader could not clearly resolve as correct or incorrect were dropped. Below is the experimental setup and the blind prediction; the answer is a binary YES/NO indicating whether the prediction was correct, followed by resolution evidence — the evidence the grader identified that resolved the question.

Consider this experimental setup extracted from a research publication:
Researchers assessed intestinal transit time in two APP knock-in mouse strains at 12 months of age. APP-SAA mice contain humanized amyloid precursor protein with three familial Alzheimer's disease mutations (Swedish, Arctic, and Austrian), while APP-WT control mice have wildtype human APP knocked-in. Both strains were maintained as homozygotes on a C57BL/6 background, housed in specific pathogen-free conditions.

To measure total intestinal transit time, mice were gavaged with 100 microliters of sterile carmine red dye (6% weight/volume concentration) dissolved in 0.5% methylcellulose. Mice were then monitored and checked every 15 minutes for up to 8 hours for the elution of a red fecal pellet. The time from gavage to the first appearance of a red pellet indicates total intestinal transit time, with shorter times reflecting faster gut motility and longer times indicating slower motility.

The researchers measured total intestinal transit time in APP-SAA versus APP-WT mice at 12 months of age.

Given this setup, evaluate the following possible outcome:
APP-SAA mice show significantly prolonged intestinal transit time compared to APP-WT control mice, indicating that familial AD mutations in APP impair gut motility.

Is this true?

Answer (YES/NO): NO